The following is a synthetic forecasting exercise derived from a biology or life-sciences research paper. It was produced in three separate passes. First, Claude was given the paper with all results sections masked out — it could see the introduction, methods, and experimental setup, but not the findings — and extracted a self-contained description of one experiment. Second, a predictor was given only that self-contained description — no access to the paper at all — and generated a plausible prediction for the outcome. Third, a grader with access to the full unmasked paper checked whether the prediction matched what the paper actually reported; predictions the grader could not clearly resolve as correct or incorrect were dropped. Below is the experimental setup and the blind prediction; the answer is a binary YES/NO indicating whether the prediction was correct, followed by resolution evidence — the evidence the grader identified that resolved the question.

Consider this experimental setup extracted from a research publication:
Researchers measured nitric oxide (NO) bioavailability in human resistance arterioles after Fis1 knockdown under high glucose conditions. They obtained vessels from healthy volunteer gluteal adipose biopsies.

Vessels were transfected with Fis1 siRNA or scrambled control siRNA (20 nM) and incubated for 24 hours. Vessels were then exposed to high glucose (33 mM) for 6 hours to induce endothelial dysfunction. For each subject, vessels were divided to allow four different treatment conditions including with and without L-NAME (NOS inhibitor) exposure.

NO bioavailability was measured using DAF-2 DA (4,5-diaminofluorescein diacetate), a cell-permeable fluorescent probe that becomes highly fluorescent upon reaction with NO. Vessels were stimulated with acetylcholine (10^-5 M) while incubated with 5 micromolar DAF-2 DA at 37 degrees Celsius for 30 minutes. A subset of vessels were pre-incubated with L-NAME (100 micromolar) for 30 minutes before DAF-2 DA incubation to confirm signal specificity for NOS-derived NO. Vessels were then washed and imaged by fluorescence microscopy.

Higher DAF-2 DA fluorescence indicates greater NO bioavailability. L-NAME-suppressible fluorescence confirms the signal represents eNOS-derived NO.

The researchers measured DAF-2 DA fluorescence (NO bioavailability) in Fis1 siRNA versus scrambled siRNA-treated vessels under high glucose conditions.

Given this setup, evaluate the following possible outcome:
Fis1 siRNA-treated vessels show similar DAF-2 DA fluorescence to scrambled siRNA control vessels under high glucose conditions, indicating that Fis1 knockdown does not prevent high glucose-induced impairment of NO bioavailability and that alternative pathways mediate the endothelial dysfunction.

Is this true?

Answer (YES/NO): NO